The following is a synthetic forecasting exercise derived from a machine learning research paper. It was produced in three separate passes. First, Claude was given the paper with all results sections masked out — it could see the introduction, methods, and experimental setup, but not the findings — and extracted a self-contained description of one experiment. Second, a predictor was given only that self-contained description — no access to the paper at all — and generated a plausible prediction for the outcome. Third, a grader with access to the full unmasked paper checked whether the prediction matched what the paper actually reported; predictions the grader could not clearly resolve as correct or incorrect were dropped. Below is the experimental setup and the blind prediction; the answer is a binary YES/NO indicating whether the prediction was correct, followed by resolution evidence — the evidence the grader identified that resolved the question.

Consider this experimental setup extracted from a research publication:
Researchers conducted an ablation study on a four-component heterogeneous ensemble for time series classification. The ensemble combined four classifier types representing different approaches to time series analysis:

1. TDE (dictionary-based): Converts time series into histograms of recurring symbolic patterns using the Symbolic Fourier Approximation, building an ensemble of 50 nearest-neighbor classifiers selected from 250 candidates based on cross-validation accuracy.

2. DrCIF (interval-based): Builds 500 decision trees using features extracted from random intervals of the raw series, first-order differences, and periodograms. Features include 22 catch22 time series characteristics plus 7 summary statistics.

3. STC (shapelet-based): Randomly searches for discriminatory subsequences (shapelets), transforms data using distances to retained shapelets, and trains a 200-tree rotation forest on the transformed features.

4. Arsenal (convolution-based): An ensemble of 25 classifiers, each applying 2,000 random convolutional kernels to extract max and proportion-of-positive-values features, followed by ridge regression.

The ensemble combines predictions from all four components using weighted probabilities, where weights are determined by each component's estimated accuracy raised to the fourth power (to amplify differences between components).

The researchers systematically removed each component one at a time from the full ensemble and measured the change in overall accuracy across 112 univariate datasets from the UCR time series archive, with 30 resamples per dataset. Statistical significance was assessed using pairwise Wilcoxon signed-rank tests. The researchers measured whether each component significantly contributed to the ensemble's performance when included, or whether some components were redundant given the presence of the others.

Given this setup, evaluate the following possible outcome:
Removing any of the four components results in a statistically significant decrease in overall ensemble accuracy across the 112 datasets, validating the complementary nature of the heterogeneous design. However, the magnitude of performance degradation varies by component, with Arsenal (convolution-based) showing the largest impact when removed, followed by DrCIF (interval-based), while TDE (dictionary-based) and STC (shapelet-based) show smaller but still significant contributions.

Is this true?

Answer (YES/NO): NO